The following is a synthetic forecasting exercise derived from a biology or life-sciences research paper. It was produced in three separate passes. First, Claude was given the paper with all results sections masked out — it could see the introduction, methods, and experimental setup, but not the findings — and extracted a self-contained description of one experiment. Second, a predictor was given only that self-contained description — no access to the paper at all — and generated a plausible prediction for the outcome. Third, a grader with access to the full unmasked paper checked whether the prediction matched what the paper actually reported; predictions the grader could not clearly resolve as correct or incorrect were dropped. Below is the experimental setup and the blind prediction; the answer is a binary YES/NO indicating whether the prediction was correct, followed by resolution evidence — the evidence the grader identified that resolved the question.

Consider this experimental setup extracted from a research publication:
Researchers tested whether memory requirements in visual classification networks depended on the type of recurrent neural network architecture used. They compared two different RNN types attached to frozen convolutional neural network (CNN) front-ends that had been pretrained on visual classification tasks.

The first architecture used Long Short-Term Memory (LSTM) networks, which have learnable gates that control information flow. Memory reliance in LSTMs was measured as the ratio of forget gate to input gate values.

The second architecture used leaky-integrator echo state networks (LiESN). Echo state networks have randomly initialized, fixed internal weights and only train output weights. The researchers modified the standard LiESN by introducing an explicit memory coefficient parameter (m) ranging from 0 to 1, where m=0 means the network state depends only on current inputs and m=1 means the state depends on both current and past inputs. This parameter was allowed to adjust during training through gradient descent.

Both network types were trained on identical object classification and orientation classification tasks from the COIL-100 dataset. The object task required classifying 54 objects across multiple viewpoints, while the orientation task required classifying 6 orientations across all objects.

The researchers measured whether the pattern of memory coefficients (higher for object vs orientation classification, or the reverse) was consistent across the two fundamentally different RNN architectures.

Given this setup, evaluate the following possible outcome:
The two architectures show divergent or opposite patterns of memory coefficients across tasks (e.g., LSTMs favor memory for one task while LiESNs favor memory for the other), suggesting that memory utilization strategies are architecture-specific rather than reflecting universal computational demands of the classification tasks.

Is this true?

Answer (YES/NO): NO